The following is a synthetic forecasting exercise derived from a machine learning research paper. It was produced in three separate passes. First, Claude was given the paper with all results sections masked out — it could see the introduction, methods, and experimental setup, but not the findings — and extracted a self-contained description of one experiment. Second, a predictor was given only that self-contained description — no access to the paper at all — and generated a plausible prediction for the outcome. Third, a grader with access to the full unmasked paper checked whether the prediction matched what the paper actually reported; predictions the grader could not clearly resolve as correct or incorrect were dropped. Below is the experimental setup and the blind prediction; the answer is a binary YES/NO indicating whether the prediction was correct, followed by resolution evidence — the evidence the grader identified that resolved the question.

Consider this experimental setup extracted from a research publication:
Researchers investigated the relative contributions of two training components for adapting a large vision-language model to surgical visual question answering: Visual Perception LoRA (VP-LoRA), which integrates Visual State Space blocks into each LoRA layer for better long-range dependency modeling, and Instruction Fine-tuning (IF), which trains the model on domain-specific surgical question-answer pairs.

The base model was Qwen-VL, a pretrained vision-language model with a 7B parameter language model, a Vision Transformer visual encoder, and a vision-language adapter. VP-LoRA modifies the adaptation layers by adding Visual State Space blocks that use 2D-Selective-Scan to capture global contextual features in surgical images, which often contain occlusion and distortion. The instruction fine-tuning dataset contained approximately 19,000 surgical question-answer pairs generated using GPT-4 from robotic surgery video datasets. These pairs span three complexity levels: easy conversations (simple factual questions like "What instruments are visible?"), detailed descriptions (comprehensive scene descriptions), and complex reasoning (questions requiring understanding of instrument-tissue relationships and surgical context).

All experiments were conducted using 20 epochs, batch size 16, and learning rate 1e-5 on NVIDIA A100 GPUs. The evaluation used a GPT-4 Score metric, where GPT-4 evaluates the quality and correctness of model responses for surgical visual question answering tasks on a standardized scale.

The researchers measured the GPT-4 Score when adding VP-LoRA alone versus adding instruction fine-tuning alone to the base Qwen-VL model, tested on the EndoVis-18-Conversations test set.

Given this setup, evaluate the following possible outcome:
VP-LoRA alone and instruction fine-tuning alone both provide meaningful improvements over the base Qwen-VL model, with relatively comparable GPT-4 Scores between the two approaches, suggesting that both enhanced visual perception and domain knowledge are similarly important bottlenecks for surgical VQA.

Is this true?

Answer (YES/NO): NO